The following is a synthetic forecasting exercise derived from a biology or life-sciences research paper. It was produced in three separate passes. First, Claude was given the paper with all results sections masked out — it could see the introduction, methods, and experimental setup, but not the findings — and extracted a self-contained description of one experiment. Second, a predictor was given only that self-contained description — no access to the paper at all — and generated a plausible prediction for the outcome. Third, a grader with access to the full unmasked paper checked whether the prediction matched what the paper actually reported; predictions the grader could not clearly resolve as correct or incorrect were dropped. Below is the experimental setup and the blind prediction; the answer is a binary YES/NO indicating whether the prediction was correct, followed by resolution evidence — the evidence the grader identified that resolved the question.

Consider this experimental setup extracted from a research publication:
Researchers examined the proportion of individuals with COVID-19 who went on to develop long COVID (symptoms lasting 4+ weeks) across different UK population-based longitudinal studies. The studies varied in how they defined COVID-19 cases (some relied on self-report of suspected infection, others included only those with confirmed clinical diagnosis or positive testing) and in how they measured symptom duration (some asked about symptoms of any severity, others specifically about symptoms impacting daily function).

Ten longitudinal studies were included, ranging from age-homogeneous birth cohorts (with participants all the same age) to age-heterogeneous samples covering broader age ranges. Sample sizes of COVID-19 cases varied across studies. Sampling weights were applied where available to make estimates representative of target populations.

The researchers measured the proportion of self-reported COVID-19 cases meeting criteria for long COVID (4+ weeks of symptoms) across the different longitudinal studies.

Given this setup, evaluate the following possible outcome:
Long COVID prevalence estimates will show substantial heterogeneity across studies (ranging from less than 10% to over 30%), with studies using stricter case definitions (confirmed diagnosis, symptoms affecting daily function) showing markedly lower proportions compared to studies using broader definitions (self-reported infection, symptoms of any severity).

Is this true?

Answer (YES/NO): YES